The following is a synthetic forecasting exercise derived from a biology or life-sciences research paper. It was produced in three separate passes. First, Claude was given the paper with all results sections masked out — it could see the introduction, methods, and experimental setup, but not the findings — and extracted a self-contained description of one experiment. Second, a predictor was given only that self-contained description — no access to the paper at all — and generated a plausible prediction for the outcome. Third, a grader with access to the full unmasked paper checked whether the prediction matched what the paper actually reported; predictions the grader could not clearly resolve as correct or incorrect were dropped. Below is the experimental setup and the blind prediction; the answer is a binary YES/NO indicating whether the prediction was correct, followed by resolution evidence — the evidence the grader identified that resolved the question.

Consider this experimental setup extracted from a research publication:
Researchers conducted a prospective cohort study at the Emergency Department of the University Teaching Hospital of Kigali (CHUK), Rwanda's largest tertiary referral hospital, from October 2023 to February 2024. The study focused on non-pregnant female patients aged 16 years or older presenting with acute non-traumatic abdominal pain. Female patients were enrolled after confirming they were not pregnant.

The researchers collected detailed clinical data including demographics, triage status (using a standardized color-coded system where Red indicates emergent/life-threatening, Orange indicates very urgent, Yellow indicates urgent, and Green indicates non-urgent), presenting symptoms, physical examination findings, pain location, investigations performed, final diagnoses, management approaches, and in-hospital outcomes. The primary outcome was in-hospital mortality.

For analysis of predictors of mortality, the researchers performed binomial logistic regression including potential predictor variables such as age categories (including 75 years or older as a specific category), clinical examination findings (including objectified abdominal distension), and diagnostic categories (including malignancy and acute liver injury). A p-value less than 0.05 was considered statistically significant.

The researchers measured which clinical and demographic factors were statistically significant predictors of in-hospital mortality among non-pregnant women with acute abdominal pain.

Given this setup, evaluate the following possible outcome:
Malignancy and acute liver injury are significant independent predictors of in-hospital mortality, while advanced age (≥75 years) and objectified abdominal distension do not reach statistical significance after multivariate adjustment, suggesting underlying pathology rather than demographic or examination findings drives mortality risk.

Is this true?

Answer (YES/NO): NO